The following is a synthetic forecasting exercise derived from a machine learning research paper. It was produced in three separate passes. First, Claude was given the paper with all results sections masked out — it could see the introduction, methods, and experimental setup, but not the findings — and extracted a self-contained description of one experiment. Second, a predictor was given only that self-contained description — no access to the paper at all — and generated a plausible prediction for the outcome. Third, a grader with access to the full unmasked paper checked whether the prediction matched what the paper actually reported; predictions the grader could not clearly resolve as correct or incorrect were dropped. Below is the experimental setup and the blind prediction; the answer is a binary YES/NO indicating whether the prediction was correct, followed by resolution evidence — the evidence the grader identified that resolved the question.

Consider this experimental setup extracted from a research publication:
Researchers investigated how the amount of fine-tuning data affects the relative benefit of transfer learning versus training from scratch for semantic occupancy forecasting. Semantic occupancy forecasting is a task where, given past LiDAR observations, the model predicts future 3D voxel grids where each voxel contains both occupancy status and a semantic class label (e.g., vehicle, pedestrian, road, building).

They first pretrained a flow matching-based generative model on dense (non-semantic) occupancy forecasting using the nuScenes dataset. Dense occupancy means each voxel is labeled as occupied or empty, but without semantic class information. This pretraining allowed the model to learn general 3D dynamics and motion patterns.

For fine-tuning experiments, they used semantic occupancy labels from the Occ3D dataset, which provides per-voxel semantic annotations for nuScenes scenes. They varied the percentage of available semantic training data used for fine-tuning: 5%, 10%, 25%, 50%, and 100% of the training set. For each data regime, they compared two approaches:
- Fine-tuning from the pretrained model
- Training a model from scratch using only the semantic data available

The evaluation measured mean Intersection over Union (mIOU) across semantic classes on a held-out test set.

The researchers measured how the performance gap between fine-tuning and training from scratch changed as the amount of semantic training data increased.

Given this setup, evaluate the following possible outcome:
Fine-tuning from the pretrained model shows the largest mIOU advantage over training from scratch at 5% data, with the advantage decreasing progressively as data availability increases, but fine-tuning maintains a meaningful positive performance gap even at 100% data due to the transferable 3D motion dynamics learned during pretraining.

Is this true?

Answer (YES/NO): YES